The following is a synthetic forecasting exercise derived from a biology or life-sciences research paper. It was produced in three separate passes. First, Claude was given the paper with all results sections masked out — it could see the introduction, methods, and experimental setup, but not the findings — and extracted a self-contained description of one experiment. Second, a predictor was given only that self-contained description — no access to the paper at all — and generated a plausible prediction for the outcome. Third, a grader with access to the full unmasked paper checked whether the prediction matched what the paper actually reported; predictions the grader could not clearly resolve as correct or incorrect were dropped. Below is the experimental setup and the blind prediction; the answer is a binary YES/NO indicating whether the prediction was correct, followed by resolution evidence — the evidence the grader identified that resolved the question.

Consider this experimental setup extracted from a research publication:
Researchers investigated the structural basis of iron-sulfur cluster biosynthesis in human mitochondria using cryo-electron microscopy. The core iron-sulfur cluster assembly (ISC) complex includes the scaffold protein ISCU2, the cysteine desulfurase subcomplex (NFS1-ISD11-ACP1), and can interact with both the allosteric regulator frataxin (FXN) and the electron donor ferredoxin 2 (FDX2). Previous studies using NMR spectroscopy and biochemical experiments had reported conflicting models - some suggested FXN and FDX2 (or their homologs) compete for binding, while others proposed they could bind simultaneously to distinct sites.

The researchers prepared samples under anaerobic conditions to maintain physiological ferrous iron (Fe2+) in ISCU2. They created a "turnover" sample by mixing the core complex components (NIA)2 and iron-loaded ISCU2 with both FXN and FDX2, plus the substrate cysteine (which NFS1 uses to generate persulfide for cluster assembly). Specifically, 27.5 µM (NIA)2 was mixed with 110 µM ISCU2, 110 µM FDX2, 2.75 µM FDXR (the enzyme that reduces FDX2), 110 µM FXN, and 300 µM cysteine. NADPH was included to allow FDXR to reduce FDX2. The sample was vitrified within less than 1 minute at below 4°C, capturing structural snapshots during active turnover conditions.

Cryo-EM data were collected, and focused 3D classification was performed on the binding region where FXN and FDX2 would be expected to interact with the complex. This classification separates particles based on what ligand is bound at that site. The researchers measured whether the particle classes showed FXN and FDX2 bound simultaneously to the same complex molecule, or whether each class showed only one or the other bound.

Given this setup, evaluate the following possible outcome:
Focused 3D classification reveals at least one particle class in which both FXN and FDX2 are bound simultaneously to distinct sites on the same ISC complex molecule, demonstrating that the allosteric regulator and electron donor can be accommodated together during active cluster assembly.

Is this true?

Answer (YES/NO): NO